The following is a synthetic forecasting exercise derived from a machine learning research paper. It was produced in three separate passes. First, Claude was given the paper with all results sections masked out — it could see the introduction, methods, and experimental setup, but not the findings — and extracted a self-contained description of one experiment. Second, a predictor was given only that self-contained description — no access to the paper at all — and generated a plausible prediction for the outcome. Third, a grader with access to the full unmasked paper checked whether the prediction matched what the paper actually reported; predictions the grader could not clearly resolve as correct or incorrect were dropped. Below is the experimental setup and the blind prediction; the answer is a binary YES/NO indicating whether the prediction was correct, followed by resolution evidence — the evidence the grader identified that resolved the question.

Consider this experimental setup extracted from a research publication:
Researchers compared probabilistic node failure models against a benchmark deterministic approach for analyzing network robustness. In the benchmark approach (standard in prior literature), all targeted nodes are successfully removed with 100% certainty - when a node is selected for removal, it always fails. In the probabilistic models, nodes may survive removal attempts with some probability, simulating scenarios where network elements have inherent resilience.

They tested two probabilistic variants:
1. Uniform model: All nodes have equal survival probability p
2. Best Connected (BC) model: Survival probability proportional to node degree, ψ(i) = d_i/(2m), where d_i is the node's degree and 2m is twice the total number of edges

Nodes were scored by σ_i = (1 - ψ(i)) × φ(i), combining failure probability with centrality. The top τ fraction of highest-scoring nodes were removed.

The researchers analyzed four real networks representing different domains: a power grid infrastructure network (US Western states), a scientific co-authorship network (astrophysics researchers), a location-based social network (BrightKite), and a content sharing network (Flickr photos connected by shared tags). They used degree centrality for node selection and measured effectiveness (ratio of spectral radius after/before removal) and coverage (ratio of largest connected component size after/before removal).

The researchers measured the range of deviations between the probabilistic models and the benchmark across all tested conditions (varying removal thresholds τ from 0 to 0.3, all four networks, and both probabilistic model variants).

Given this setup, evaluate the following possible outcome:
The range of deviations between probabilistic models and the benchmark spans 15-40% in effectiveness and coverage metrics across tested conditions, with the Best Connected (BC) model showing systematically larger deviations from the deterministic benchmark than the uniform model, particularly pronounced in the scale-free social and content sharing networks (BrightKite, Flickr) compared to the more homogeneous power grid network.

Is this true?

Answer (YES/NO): NO